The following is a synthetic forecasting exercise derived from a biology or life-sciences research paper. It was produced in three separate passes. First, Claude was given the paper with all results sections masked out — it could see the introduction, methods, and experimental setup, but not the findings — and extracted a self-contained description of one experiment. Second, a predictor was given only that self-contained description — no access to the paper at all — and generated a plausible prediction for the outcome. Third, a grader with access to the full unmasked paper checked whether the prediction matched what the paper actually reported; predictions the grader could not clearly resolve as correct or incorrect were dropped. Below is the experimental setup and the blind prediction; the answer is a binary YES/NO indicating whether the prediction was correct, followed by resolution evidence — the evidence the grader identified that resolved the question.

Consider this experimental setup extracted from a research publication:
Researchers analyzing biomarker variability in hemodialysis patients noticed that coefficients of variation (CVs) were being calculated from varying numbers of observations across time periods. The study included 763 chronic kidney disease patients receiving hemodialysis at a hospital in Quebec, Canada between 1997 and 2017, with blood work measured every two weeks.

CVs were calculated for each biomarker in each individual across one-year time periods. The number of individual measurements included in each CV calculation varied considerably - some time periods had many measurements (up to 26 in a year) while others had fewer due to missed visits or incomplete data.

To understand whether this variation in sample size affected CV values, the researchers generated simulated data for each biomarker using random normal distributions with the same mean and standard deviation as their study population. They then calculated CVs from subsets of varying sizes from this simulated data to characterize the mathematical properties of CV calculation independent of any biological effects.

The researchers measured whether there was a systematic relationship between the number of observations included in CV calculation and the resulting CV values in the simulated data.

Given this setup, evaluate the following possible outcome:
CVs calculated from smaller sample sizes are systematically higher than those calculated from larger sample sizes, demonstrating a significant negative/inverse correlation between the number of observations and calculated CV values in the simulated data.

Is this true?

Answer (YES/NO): NO